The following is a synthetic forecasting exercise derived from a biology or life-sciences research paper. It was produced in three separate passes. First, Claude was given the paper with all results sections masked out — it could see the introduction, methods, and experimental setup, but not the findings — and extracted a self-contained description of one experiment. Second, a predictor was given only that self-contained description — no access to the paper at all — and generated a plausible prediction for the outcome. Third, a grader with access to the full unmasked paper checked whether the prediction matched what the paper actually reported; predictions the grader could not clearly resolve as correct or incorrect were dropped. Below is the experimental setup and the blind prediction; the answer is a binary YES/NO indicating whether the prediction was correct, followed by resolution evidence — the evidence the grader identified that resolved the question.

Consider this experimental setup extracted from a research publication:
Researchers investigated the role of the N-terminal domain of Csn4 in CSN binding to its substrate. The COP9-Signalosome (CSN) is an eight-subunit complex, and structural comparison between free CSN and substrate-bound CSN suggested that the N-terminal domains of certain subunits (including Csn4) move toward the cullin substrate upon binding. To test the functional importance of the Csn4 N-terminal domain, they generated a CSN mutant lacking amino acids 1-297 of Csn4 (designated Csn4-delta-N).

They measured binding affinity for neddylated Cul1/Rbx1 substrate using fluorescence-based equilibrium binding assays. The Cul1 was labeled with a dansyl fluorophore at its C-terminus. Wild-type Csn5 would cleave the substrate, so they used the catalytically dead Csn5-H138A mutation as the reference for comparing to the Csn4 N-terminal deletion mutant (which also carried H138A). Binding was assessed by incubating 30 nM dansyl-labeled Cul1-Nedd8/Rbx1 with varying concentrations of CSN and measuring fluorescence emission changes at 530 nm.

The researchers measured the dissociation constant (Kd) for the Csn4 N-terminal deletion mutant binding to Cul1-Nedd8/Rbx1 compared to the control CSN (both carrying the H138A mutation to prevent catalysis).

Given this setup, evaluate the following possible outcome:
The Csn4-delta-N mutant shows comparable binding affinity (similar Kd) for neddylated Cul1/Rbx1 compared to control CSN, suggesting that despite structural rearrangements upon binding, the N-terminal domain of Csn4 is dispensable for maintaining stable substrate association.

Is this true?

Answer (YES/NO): NO